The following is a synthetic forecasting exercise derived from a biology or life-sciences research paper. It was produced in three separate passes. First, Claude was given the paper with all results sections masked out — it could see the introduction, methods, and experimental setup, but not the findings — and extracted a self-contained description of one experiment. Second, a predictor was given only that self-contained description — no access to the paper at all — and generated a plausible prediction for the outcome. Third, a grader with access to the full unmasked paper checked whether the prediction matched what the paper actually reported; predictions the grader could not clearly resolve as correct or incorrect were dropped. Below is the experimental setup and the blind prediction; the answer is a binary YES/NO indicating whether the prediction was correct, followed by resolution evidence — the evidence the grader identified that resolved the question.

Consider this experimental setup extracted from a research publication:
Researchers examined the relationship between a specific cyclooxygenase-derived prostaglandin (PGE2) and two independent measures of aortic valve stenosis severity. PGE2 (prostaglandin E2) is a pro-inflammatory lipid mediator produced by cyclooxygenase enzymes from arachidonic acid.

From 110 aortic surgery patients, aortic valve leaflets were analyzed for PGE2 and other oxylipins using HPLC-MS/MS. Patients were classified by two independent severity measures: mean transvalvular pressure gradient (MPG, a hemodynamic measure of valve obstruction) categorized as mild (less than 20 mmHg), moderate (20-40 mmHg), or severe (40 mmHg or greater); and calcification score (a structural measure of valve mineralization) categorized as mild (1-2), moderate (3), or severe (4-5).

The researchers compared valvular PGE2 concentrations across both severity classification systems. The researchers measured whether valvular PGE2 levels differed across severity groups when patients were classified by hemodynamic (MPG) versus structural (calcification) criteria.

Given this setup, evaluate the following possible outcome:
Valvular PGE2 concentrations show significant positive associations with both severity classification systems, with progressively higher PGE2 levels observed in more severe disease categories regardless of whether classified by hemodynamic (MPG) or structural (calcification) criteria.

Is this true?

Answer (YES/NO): YES